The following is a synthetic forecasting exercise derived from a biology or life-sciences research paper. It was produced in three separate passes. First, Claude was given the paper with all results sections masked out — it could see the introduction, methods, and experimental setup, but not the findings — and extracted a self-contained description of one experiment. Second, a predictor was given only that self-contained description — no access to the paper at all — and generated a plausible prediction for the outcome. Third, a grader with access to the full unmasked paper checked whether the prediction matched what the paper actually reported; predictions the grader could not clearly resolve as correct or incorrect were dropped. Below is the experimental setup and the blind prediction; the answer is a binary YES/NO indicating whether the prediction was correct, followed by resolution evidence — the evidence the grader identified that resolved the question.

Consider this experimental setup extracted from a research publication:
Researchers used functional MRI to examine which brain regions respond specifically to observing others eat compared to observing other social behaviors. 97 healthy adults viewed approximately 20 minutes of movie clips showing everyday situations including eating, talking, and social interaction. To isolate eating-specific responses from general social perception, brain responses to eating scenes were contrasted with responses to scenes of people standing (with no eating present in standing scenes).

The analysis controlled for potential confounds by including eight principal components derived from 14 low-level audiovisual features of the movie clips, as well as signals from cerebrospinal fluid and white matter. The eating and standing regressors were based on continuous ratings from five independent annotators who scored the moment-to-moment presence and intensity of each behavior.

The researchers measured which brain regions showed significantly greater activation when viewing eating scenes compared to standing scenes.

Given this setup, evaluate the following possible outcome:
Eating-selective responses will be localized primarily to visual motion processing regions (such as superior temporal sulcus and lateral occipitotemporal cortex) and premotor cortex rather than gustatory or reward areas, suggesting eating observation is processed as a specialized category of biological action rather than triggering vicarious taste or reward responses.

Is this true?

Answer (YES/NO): NO